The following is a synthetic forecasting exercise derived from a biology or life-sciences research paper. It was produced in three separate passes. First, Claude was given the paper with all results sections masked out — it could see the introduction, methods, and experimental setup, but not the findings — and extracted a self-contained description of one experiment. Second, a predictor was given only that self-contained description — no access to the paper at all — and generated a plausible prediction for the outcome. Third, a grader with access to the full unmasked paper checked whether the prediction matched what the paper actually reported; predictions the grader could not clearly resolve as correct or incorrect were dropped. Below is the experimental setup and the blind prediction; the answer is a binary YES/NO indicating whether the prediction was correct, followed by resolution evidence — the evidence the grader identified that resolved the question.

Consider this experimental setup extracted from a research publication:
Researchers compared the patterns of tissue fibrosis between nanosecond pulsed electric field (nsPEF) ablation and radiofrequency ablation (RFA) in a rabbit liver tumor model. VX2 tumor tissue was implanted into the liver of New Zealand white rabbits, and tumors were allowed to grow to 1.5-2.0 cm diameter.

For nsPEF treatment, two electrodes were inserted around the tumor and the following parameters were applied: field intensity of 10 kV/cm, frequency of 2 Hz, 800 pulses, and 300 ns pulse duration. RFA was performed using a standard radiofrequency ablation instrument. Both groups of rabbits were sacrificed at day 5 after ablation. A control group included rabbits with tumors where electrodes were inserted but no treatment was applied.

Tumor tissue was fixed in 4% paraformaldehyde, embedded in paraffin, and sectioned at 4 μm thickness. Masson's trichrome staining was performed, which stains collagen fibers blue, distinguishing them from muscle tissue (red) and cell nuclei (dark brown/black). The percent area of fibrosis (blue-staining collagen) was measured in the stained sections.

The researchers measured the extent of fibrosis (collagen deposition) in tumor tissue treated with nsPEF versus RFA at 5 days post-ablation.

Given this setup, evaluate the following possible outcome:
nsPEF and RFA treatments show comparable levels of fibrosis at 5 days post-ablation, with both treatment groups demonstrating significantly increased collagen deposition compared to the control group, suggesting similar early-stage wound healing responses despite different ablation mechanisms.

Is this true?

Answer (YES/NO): NO